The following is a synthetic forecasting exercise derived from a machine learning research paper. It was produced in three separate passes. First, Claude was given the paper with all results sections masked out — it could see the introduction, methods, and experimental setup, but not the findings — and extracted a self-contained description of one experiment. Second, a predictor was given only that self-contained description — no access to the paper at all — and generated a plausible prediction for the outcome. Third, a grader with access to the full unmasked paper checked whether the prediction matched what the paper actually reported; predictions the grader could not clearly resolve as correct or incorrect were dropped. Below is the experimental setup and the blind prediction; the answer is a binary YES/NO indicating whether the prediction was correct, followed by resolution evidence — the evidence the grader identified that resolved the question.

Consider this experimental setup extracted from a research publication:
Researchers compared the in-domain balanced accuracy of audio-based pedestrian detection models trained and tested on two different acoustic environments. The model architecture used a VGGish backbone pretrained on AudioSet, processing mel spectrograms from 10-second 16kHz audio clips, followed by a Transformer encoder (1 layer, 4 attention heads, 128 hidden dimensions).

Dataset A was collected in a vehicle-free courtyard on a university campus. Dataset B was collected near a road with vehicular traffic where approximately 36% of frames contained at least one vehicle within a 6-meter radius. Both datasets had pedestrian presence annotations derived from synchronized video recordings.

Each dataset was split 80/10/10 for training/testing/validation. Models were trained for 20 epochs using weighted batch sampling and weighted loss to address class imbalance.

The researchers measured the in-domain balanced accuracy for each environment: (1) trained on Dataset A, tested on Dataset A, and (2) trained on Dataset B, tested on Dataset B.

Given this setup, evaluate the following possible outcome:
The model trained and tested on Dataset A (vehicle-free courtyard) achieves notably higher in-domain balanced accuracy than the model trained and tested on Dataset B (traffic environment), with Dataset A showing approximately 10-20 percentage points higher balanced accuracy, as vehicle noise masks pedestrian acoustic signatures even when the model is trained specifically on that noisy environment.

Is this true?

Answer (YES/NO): NO